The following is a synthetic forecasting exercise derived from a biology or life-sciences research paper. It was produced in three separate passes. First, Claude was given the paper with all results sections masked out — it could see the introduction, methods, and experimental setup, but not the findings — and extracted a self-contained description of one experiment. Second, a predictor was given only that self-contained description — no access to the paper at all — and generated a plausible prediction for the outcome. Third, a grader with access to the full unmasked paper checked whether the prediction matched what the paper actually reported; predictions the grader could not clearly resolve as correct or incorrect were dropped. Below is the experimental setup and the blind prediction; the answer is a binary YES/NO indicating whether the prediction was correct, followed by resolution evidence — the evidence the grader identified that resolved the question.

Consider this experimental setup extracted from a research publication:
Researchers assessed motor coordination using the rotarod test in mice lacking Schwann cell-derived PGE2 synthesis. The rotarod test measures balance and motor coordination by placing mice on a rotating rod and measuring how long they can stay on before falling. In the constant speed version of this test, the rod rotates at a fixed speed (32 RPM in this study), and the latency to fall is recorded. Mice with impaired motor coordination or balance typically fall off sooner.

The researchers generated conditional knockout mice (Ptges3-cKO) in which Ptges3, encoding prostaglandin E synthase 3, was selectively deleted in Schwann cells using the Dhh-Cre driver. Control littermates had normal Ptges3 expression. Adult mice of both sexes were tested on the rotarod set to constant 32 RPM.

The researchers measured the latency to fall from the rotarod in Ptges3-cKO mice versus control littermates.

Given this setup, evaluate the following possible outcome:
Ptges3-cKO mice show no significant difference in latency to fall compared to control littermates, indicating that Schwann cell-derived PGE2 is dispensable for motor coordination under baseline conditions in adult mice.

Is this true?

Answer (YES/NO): NO